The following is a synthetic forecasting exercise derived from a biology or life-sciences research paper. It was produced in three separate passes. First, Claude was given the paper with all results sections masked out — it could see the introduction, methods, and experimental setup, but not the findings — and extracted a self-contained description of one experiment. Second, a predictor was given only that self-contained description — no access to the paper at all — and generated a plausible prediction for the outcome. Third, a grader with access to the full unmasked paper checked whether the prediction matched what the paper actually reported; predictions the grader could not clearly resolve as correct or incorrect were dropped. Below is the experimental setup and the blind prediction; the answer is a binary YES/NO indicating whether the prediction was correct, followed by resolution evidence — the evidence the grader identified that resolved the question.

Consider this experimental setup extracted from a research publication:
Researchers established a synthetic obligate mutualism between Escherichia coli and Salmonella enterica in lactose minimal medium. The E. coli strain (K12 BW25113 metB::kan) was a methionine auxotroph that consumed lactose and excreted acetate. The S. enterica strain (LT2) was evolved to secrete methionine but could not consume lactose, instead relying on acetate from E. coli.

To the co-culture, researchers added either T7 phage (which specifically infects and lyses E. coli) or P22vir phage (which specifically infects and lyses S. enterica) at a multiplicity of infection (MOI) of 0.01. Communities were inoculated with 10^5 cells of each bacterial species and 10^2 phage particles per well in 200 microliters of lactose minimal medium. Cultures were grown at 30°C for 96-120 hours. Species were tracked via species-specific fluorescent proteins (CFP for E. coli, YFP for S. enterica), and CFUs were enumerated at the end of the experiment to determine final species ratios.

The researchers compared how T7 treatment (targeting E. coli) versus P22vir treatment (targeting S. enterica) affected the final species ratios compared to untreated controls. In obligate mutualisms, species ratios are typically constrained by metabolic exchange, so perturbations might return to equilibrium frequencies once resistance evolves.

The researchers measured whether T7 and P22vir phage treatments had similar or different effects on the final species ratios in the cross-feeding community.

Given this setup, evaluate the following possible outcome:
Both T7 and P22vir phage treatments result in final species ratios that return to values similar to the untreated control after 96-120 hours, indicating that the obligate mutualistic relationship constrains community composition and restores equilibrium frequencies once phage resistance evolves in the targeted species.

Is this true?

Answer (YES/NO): NO